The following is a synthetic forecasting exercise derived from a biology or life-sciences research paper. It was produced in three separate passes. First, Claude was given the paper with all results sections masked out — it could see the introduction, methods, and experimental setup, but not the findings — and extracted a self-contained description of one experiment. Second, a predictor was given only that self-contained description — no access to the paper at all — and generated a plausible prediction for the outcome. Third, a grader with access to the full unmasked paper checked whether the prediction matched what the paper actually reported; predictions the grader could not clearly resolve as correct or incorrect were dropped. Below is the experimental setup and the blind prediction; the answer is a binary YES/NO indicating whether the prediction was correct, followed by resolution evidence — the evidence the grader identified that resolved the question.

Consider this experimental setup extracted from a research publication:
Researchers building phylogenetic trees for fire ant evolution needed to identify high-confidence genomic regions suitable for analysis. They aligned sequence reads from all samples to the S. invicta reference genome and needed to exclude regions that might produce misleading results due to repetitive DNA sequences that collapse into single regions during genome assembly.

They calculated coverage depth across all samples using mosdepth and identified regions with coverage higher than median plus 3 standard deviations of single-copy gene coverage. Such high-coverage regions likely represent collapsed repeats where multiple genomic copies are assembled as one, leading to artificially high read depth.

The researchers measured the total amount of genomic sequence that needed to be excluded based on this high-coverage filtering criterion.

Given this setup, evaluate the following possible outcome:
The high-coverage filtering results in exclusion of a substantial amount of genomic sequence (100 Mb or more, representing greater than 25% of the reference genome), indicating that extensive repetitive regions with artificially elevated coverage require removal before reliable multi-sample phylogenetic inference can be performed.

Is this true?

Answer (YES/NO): NO